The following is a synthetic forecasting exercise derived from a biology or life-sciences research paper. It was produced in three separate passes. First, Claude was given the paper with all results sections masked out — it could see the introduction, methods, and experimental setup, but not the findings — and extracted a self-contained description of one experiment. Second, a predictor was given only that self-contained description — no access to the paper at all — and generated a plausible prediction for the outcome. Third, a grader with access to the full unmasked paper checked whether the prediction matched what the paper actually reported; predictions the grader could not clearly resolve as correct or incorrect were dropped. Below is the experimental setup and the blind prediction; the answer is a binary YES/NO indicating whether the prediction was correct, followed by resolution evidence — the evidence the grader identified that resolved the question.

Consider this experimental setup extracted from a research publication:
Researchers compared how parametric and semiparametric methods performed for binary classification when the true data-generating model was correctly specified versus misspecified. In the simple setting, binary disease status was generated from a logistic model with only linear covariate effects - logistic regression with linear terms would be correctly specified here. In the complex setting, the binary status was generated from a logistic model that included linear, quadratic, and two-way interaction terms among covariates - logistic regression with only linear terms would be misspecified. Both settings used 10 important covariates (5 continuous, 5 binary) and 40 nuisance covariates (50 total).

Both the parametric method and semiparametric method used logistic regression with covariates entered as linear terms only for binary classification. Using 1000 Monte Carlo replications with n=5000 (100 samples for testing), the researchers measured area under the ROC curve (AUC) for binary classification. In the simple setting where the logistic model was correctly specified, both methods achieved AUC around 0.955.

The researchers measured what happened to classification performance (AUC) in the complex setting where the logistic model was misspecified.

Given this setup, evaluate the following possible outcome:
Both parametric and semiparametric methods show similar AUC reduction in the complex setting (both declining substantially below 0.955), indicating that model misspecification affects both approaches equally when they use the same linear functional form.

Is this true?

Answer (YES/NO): YES